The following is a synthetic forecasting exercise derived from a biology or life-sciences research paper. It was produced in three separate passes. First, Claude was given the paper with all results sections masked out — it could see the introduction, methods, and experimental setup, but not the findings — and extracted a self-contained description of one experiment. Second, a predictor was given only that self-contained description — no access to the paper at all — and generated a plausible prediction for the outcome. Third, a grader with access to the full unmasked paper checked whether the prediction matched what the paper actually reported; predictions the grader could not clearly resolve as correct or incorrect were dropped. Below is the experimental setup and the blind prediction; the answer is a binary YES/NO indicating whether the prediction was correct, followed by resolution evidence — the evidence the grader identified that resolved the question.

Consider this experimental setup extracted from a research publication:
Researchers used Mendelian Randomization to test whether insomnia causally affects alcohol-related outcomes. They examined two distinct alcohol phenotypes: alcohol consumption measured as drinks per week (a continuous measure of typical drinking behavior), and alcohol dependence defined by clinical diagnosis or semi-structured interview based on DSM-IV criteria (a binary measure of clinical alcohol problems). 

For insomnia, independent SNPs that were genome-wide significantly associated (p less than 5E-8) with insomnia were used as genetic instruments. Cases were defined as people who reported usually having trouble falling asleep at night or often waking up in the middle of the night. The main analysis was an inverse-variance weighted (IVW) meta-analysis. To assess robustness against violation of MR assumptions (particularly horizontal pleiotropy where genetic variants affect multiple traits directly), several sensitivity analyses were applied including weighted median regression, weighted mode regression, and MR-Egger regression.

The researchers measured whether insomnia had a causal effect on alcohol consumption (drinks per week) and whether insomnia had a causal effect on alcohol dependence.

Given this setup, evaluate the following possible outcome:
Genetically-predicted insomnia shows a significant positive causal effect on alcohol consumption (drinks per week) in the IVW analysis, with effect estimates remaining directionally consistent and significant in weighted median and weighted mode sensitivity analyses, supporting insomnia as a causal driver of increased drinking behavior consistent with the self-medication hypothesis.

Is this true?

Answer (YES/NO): NO